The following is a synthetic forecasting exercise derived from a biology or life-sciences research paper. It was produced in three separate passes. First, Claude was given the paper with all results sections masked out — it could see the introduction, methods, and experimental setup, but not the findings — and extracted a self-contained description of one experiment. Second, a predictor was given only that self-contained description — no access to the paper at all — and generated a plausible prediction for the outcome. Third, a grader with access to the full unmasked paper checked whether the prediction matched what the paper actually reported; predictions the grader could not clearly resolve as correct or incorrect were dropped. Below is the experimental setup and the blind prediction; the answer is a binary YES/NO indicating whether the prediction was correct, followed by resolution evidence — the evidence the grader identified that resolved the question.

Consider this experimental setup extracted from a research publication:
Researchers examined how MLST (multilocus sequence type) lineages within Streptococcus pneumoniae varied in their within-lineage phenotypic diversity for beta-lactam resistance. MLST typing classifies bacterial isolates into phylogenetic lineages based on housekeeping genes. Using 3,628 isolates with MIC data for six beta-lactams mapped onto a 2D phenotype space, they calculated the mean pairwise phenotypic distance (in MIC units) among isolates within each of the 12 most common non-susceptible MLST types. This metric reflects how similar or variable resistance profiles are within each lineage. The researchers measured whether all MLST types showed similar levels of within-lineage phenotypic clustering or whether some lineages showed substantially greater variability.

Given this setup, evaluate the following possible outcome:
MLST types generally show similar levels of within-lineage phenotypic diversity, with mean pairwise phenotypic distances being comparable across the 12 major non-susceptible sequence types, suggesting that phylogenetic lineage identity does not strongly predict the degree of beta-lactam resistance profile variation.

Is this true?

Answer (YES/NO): NO